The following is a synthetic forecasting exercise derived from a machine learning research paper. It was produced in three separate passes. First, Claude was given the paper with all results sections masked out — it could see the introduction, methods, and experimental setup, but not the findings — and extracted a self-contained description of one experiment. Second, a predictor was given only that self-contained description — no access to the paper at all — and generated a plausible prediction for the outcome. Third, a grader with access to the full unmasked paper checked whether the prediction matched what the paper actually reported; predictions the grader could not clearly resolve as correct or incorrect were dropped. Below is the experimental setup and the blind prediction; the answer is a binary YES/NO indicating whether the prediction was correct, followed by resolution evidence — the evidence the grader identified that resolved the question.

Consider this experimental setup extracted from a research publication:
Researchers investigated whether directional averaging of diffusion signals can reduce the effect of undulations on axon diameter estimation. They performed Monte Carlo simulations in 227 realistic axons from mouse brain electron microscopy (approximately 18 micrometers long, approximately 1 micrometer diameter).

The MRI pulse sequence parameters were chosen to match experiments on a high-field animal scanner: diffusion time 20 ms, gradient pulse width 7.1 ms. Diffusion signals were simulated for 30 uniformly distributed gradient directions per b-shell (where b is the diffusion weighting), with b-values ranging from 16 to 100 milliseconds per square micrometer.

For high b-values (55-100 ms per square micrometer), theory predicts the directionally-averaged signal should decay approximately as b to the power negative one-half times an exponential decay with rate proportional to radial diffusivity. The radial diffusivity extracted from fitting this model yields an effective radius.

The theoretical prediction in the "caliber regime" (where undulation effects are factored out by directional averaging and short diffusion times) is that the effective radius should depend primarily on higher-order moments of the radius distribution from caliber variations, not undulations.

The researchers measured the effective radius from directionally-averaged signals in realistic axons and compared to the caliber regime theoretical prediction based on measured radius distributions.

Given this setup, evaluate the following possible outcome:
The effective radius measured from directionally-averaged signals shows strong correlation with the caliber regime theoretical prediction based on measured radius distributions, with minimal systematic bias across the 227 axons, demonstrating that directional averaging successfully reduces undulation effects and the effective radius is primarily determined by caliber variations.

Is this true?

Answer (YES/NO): NO